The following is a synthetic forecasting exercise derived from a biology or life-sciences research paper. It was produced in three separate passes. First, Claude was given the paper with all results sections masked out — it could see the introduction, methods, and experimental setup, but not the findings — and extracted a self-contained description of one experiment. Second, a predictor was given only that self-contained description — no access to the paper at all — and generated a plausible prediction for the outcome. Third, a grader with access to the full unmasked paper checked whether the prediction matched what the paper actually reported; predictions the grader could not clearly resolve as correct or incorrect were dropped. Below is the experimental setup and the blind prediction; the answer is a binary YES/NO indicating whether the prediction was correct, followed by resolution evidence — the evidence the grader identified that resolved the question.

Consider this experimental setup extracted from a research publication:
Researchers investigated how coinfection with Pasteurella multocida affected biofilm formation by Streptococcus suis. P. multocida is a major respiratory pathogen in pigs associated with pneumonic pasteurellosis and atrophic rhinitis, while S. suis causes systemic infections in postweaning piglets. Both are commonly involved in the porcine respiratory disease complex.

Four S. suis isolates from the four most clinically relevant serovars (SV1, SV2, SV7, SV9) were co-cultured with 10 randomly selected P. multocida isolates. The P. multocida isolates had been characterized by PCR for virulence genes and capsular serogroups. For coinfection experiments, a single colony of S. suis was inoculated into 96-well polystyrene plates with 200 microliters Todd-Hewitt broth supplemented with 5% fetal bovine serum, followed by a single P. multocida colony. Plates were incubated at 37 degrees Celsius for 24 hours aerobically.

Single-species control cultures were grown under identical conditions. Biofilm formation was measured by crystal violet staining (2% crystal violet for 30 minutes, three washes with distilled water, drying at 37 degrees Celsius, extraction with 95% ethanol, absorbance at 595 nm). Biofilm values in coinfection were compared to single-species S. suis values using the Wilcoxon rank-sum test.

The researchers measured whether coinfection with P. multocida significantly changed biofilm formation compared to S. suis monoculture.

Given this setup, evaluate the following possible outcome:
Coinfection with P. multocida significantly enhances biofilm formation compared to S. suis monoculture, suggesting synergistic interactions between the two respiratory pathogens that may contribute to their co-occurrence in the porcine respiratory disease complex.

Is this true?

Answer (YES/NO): YES